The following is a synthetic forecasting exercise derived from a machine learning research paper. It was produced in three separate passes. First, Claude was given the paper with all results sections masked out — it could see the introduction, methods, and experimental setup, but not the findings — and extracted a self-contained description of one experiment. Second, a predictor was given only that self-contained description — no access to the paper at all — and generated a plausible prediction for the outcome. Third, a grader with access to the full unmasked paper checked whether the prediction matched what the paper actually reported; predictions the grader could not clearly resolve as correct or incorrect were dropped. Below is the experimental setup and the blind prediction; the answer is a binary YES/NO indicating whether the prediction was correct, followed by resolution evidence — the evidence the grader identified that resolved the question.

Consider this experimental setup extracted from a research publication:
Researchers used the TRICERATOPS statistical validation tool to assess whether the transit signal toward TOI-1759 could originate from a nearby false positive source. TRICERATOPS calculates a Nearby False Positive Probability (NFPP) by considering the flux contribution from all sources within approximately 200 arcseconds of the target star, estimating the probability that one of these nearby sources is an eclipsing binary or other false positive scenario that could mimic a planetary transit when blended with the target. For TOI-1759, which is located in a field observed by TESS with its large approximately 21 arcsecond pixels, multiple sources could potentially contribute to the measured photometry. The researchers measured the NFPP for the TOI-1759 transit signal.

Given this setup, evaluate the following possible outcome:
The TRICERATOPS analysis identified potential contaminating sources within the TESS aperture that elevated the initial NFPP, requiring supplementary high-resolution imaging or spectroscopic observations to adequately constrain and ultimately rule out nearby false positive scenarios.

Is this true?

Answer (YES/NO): NO